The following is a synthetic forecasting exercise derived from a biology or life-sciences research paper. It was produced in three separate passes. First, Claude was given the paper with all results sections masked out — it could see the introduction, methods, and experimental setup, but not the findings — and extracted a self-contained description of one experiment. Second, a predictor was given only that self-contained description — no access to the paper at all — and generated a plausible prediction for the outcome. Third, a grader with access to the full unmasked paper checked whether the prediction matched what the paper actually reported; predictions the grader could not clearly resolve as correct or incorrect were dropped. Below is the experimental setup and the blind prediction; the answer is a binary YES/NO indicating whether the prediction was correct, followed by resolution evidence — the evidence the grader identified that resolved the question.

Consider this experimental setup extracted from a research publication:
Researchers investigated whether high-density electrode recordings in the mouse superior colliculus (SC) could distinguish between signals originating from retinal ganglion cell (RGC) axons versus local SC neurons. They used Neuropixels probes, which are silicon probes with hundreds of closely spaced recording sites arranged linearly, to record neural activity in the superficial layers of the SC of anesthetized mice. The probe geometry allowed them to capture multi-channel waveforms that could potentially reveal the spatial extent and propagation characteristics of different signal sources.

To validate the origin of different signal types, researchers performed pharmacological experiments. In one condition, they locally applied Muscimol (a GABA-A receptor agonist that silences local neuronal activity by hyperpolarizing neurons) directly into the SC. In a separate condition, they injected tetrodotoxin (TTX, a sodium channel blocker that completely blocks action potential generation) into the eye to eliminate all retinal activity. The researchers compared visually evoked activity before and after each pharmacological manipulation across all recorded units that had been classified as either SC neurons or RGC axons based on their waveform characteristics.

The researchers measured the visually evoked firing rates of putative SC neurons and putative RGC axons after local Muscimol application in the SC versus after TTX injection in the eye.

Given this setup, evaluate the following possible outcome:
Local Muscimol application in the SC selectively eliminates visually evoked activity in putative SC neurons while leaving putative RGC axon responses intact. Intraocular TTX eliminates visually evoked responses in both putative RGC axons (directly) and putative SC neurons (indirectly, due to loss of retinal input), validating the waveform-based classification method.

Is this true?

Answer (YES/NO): YES